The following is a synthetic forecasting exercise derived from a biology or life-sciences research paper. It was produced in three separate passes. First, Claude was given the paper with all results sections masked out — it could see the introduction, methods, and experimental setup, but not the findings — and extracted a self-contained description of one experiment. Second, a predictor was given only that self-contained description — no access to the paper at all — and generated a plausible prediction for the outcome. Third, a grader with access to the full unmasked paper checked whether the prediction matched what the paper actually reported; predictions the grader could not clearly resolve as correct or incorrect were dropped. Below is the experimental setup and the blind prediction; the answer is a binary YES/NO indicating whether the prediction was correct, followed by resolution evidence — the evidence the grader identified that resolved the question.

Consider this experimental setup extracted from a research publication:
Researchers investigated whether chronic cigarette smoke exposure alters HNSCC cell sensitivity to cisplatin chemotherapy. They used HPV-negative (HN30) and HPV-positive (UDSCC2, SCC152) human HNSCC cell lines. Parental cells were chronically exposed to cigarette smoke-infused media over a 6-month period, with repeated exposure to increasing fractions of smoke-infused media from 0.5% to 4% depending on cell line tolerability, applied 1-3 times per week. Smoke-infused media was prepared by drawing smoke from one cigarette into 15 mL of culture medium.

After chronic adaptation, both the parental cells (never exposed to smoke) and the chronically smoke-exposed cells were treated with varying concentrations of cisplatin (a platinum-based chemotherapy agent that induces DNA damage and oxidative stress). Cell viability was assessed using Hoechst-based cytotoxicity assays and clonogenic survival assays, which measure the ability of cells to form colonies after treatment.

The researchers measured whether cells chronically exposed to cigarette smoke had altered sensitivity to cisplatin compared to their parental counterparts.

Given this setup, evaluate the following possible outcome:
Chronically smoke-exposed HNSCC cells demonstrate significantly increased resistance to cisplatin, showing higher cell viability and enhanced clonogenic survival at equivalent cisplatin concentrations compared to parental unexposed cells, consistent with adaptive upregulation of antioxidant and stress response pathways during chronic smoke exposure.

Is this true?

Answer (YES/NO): YES